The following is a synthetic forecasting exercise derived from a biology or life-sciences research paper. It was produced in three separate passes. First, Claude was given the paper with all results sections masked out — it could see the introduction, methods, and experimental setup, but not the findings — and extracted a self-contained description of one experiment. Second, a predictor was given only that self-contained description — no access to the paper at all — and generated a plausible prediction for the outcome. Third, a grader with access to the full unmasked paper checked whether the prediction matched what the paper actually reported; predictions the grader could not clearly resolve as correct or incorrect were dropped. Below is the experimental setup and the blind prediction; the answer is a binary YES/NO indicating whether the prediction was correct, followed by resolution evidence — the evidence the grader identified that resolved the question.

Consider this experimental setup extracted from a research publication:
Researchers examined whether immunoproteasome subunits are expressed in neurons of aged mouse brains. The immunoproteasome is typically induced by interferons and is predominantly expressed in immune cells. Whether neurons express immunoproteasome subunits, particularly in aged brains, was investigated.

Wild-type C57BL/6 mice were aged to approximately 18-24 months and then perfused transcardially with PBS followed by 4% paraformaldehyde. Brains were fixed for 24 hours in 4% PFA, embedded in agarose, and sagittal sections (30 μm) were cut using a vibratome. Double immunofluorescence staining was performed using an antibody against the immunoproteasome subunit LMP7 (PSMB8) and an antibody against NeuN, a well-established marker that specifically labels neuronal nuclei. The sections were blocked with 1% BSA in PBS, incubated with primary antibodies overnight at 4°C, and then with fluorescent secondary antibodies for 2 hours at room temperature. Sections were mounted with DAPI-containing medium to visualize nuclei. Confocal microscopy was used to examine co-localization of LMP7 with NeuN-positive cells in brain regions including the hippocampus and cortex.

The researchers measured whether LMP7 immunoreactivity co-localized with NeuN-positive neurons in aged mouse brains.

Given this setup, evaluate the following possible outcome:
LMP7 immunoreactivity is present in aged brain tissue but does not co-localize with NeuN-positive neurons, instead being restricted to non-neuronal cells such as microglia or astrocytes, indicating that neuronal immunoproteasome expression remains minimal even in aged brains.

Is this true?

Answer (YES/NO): NO